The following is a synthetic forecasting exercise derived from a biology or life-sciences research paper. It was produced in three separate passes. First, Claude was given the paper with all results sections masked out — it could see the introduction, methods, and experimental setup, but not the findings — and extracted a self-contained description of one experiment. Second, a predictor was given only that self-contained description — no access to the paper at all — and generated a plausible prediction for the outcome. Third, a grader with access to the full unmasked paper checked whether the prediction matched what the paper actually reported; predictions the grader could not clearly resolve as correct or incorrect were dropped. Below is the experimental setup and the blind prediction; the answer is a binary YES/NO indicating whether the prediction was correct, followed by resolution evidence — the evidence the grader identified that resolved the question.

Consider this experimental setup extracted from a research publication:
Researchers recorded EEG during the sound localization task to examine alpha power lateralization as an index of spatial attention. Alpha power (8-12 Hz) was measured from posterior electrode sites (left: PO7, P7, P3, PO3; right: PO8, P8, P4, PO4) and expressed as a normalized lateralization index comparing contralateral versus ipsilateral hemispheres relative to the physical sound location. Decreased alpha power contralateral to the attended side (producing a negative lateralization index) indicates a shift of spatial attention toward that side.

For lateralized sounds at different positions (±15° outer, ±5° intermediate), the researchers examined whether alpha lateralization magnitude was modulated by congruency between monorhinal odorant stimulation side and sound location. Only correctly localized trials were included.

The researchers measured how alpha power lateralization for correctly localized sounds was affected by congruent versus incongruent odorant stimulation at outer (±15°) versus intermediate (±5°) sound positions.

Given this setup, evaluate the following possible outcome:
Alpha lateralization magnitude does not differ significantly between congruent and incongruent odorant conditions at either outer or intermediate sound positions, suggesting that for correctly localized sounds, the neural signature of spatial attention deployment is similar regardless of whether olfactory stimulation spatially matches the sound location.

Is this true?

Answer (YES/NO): NO